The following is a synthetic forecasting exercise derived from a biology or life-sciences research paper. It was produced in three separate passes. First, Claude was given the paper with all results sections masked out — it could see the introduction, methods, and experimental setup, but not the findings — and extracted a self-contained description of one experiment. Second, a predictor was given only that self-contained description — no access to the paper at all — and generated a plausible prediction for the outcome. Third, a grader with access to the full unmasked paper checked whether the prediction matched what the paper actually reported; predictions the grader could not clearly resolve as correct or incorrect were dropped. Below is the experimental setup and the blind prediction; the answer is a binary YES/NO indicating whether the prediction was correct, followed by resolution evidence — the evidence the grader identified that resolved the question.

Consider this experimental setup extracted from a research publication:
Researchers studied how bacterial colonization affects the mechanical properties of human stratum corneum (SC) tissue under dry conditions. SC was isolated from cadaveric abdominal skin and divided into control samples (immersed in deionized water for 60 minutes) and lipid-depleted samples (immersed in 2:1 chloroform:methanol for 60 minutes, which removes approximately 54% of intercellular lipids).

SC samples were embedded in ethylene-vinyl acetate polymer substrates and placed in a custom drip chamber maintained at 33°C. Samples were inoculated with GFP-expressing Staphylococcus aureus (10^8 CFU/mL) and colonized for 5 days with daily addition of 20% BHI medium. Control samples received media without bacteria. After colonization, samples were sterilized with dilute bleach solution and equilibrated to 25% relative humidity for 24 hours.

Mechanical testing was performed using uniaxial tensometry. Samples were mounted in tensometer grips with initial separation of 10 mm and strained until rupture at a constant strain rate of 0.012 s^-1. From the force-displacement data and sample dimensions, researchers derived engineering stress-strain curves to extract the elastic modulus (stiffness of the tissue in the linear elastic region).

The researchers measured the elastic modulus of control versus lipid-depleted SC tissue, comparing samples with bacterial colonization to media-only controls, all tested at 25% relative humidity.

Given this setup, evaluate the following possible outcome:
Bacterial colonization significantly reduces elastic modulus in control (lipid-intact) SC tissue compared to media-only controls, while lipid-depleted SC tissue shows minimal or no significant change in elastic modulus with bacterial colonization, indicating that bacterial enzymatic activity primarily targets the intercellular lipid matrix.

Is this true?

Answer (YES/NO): NO